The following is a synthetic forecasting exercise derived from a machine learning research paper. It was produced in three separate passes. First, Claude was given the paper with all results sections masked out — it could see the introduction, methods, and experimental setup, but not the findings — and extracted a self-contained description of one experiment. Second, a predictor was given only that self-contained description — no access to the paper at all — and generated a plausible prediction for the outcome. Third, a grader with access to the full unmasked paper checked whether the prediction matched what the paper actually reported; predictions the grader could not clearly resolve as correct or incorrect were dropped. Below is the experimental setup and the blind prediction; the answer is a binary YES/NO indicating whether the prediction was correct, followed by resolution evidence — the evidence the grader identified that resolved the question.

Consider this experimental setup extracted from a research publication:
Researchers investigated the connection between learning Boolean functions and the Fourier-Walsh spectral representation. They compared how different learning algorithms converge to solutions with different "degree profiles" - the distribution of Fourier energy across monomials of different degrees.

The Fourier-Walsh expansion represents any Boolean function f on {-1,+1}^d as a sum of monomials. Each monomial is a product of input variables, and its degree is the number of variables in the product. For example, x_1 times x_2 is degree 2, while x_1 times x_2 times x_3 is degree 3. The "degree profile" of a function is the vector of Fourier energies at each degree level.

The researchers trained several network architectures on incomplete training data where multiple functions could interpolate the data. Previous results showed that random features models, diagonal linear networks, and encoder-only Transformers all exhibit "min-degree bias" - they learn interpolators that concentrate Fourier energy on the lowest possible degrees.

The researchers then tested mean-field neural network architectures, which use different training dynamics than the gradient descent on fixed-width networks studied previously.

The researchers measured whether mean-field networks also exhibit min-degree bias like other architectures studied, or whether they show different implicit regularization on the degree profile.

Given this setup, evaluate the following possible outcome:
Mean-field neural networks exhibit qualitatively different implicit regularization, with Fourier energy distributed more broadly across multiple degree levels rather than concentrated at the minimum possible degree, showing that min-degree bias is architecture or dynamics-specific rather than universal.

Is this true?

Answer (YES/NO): NO